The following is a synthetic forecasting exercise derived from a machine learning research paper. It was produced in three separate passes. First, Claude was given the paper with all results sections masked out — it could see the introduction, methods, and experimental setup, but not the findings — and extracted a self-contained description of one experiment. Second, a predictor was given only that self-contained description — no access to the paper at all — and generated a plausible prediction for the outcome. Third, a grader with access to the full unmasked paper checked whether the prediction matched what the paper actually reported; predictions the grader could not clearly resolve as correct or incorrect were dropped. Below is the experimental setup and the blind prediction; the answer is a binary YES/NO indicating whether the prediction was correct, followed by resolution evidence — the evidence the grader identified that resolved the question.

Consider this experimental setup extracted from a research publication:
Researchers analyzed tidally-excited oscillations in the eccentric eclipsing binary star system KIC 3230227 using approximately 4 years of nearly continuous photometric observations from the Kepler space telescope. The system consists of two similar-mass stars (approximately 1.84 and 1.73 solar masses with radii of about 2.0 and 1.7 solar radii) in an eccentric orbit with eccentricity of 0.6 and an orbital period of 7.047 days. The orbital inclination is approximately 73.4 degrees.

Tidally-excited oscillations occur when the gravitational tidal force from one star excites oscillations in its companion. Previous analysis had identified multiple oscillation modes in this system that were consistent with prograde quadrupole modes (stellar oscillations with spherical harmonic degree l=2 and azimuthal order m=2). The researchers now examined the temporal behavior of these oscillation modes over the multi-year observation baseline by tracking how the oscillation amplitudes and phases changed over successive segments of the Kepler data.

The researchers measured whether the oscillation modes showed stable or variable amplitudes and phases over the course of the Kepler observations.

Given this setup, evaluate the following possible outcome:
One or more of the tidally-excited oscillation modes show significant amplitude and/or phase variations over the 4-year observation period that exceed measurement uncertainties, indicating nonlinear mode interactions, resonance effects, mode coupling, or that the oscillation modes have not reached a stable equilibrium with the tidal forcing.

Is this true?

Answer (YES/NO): NO